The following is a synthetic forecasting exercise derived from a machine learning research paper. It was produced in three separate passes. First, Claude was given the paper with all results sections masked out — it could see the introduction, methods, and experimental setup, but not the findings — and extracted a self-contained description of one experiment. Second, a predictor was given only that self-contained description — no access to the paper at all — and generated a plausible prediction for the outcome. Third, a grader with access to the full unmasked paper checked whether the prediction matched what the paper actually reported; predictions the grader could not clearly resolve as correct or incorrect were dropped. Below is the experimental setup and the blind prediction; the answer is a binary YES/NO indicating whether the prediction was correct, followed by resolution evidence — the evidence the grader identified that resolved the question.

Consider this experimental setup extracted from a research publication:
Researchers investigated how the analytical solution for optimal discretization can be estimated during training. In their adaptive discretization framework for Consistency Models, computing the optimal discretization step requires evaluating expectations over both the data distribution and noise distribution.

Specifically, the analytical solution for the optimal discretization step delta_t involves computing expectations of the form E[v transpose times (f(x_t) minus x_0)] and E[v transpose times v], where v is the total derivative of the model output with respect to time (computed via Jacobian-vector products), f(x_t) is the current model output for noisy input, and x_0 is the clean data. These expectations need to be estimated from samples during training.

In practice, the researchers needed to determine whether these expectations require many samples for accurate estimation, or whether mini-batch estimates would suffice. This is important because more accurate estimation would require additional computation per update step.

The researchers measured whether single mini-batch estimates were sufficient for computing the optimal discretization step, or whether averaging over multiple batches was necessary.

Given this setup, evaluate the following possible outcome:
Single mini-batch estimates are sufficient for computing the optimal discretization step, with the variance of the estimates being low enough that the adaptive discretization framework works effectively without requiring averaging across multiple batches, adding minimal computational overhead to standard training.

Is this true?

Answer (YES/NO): YES